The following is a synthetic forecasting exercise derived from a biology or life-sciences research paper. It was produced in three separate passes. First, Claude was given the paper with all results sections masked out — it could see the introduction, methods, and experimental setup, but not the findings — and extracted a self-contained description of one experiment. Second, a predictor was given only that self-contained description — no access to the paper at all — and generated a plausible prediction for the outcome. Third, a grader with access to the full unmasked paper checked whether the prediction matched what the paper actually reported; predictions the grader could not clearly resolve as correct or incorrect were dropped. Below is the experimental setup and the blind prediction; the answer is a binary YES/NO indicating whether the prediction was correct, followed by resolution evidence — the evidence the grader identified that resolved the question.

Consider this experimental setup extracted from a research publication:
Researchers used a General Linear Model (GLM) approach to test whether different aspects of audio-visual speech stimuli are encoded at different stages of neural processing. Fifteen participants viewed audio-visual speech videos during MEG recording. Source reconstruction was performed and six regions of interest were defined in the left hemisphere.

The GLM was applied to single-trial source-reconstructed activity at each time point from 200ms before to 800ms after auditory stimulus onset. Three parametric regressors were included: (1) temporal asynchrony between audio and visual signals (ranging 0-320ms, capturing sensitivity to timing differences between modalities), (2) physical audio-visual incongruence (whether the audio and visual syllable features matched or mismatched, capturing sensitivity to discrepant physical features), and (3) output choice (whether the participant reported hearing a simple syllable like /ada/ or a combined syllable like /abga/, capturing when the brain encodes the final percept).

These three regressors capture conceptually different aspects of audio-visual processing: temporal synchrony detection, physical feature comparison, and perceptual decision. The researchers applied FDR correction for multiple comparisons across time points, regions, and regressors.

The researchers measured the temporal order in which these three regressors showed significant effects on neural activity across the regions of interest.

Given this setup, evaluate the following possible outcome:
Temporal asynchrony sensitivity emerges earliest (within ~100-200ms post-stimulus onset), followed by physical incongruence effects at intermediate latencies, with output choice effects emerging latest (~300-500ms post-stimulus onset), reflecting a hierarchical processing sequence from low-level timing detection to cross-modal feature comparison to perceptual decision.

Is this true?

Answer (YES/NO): NO